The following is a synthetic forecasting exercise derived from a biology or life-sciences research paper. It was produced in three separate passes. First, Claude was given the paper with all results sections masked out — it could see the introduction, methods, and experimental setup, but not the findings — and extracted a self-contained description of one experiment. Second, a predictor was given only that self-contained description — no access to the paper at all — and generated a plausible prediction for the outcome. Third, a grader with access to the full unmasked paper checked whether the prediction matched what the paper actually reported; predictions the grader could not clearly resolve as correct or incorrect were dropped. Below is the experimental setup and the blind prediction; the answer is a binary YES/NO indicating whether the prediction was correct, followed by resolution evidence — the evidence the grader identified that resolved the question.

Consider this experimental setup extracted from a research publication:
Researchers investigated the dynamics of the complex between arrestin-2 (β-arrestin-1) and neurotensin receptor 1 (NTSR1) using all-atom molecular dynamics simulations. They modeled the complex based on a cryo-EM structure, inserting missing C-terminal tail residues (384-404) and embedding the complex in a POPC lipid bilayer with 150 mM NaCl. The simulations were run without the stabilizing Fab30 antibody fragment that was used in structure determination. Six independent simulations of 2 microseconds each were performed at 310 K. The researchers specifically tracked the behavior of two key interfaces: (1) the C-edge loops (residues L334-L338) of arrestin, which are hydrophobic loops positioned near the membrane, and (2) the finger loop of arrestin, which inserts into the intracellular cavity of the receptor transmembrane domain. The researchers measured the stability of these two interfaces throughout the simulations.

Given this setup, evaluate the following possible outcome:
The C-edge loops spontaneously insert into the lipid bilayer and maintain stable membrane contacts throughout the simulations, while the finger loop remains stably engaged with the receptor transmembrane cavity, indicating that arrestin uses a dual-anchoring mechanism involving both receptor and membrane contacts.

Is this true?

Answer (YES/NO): NO